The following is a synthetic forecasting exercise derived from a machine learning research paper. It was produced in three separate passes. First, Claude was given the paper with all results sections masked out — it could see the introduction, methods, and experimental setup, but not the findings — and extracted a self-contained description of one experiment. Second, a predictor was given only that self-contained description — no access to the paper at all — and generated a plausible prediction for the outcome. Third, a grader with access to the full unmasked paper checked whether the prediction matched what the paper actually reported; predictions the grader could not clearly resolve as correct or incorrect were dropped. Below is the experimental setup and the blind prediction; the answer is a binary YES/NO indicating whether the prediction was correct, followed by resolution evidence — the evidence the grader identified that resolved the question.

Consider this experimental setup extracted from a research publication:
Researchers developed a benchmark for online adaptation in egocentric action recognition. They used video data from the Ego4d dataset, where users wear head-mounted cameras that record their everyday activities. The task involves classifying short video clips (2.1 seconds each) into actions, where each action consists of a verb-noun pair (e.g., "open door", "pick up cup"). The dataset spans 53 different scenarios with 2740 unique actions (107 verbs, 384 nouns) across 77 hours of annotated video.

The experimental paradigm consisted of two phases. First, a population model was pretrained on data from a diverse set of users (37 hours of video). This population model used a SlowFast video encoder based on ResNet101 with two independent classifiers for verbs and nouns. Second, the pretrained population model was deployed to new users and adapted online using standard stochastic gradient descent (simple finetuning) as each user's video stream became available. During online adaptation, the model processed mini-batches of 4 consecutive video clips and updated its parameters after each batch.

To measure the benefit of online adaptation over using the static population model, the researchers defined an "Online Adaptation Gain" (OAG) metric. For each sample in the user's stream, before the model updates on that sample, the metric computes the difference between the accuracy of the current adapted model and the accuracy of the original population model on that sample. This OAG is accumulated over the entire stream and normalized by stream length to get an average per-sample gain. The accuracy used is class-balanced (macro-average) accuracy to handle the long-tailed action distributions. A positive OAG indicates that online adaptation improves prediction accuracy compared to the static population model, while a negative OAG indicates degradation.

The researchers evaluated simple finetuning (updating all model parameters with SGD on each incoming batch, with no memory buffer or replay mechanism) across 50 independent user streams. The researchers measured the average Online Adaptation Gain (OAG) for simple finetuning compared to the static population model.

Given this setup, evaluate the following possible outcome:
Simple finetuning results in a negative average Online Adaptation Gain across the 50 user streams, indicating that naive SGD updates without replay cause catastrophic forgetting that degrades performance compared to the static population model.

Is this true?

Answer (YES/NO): NO